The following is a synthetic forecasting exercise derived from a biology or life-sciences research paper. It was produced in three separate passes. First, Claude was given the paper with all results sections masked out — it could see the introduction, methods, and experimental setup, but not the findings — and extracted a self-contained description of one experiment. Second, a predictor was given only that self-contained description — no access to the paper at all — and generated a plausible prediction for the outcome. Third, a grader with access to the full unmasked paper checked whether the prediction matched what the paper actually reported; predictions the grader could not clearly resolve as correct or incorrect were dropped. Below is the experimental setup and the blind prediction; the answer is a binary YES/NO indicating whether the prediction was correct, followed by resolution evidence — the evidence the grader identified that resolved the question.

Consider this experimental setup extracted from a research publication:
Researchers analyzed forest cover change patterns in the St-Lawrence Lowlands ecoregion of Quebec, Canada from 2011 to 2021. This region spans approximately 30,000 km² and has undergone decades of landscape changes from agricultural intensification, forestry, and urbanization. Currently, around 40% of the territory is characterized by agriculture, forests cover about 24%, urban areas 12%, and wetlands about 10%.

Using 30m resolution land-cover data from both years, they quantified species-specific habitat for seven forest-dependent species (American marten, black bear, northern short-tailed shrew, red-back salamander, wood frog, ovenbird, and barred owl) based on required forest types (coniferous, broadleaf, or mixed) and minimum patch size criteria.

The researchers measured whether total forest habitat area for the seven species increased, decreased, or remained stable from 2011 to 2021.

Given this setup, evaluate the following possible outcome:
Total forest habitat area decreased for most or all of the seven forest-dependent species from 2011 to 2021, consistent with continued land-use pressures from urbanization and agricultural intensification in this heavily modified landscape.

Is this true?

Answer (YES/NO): NO